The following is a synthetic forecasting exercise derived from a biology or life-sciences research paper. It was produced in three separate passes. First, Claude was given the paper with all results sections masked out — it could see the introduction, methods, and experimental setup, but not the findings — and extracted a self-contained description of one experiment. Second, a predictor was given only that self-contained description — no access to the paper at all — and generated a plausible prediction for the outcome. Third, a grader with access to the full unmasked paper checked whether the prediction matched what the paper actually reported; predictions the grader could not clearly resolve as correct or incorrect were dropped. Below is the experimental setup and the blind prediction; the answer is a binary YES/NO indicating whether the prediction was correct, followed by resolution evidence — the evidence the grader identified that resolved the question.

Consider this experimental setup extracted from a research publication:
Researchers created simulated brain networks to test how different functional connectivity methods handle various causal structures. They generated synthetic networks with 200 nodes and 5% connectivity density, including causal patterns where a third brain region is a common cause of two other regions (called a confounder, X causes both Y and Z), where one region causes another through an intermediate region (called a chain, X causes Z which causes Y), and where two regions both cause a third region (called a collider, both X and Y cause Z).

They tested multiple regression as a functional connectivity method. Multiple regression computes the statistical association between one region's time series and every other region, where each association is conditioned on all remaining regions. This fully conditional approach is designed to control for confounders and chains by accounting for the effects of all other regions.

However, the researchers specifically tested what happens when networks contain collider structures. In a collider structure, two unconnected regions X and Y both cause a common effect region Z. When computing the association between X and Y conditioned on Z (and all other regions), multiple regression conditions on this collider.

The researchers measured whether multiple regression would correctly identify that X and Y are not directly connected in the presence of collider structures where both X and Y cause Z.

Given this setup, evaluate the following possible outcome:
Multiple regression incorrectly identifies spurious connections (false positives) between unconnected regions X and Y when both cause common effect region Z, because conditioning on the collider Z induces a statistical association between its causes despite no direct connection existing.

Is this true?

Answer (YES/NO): YES